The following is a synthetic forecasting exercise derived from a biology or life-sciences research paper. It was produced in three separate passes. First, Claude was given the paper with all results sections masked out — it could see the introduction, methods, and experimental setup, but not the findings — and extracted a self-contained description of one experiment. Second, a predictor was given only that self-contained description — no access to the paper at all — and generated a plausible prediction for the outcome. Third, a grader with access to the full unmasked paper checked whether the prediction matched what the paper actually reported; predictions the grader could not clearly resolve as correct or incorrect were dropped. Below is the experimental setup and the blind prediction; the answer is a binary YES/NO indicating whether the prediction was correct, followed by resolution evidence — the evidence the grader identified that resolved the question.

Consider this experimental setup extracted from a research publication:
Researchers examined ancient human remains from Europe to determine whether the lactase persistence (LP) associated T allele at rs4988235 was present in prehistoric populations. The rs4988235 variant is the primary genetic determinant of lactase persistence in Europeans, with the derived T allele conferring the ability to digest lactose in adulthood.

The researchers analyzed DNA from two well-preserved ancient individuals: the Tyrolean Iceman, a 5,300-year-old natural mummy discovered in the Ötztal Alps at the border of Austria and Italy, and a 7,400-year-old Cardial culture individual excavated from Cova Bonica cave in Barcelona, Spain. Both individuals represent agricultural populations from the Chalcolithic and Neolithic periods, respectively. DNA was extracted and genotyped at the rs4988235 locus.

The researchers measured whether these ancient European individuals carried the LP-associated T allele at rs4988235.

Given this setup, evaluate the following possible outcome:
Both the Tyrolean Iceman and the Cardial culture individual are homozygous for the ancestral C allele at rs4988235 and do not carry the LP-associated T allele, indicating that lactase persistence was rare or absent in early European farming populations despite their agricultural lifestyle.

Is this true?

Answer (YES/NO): YES